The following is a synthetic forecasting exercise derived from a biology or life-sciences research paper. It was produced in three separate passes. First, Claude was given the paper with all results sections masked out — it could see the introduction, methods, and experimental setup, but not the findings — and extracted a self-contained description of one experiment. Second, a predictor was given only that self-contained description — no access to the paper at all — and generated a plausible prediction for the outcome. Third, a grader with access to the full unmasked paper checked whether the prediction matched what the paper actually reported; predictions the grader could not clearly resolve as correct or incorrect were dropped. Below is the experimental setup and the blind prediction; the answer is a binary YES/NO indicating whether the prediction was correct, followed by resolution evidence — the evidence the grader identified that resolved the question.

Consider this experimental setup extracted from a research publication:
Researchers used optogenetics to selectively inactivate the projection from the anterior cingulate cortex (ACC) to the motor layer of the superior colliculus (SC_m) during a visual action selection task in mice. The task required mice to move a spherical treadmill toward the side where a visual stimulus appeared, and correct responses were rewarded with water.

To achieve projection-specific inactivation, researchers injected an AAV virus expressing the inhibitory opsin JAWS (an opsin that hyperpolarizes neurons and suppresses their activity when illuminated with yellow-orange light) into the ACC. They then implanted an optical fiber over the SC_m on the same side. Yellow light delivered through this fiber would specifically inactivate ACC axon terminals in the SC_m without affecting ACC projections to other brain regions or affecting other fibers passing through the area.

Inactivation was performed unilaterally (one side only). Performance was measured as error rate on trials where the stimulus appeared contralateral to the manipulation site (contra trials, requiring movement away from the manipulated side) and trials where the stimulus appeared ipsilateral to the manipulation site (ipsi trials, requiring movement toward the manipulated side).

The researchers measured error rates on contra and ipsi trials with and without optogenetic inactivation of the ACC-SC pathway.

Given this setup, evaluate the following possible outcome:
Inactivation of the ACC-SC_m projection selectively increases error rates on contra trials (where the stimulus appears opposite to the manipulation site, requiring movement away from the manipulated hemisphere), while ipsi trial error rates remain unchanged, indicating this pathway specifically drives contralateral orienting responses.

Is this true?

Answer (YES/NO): NO